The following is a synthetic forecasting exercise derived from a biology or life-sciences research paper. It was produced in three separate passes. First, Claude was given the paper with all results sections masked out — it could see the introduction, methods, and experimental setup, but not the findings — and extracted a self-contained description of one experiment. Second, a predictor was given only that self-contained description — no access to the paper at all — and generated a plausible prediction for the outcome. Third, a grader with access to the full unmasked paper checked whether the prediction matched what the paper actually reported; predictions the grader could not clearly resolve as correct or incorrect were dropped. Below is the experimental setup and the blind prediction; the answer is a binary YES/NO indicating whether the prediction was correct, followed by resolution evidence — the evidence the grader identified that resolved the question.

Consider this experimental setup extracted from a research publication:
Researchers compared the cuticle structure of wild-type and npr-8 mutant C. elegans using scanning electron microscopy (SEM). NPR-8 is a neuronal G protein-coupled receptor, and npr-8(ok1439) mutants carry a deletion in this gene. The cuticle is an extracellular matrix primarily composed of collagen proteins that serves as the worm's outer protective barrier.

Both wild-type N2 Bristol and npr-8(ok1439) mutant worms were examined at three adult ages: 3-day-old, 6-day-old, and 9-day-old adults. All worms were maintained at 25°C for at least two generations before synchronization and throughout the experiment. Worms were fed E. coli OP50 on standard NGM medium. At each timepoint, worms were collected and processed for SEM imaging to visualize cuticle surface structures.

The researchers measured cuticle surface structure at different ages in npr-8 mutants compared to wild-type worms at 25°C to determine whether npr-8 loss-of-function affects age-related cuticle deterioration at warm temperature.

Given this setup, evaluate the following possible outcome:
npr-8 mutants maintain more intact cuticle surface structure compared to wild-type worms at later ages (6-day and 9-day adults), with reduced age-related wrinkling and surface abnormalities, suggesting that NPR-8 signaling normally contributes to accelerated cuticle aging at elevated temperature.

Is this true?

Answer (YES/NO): YES